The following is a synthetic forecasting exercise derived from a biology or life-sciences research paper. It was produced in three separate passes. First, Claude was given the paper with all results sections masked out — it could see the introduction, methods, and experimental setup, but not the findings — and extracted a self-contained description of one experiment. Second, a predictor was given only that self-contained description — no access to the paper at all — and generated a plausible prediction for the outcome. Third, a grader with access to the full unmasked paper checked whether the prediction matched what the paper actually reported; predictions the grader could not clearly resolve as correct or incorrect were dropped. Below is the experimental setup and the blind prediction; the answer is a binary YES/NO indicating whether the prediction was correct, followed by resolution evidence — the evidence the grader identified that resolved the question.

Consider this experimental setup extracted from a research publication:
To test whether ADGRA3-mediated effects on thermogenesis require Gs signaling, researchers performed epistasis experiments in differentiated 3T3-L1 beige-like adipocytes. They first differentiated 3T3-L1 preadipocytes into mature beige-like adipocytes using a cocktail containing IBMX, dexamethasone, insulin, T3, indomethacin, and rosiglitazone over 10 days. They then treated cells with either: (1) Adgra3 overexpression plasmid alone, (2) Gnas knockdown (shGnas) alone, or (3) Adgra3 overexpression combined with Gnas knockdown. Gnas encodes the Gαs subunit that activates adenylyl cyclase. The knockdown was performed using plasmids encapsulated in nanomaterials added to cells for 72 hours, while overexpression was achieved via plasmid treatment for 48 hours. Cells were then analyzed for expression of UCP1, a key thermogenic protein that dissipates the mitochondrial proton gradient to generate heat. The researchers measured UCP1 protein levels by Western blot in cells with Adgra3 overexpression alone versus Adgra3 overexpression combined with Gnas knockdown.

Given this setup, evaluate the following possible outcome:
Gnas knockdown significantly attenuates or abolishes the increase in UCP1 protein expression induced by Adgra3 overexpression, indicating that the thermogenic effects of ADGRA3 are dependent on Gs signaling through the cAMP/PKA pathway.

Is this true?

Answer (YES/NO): YES